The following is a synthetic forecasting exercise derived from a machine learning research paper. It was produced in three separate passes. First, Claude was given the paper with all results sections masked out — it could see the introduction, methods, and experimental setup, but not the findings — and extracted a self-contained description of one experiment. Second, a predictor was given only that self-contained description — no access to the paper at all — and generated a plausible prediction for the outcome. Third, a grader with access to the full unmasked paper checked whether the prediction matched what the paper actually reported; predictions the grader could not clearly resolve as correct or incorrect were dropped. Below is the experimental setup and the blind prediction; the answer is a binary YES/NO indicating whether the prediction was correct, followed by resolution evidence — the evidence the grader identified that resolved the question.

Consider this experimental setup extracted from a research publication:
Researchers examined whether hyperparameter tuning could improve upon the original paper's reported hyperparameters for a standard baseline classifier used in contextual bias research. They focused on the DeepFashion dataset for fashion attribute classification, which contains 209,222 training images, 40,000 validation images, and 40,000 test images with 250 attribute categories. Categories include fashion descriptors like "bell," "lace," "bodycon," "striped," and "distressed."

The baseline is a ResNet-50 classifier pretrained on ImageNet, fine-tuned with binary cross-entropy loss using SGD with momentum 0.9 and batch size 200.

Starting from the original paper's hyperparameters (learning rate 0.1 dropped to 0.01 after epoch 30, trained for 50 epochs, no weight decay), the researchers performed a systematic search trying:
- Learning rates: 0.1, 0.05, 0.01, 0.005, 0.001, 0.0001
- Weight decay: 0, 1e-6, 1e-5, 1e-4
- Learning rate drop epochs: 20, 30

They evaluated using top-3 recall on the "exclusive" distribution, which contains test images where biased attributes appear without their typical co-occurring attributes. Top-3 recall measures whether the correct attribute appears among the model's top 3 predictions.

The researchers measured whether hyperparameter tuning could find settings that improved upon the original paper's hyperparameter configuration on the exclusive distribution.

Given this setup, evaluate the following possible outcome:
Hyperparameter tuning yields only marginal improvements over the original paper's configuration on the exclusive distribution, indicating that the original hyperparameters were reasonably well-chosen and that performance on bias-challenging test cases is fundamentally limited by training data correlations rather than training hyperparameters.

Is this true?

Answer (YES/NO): NO